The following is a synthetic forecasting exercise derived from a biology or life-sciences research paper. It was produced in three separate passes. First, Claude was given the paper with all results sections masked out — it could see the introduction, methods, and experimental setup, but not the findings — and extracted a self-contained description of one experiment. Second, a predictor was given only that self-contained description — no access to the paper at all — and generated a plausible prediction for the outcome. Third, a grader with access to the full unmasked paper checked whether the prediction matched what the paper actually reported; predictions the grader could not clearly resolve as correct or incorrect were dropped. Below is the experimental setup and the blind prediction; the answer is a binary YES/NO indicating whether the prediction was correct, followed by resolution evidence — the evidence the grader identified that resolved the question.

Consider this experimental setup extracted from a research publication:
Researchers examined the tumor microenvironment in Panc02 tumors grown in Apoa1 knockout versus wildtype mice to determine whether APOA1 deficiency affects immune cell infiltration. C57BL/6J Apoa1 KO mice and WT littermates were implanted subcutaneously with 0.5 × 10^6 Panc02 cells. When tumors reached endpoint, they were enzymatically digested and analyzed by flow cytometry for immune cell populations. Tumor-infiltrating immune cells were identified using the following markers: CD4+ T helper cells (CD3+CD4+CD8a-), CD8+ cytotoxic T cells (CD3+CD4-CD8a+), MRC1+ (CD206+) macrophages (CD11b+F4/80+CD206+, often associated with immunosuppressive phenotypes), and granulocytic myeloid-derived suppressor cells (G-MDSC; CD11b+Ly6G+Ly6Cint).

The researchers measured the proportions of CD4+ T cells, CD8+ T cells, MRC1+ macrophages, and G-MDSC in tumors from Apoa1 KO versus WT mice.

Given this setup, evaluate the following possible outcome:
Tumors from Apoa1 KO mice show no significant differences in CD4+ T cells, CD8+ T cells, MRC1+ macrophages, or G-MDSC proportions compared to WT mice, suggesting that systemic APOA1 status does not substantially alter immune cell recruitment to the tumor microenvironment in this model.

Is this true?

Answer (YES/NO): NO